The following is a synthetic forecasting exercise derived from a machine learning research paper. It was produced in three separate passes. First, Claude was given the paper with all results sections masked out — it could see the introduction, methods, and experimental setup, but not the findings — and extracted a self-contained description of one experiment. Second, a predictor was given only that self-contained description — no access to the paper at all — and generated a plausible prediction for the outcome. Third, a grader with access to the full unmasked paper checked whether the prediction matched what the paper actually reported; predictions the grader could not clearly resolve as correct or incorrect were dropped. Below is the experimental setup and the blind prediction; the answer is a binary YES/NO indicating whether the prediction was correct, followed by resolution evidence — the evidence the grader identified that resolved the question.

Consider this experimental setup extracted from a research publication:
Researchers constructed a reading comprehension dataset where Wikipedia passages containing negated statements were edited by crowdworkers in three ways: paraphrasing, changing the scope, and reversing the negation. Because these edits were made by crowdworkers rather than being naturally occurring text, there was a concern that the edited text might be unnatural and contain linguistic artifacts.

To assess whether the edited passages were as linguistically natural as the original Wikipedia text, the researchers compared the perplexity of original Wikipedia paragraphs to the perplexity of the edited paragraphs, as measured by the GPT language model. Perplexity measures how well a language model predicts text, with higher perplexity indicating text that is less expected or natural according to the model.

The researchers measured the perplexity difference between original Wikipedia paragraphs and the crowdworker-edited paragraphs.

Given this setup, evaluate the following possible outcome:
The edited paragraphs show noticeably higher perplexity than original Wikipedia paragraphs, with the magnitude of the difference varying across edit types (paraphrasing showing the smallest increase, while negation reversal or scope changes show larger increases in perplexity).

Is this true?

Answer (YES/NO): NO